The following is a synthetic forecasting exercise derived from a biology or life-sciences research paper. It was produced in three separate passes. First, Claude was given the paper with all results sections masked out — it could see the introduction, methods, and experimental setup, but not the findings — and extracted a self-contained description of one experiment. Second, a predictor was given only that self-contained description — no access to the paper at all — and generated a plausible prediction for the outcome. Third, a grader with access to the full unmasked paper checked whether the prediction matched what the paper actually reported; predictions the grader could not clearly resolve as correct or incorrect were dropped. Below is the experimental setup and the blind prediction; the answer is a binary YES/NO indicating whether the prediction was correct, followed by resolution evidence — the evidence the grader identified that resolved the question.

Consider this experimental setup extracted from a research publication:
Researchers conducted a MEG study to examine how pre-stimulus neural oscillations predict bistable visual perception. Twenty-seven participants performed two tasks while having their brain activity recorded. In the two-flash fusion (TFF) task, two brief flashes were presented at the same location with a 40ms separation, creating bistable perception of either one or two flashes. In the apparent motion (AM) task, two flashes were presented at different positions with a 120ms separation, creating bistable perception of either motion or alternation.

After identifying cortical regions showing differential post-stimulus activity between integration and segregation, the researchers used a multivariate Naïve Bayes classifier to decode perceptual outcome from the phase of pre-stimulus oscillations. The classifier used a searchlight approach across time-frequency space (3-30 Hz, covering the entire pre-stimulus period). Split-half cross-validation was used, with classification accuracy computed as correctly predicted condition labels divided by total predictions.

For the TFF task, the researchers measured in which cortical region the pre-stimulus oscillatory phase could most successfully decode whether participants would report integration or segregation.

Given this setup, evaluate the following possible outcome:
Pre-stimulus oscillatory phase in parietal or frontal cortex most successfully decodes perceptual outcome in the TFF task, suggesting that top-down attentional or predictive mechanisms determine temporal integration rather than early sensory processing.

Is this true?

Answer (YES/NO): NO